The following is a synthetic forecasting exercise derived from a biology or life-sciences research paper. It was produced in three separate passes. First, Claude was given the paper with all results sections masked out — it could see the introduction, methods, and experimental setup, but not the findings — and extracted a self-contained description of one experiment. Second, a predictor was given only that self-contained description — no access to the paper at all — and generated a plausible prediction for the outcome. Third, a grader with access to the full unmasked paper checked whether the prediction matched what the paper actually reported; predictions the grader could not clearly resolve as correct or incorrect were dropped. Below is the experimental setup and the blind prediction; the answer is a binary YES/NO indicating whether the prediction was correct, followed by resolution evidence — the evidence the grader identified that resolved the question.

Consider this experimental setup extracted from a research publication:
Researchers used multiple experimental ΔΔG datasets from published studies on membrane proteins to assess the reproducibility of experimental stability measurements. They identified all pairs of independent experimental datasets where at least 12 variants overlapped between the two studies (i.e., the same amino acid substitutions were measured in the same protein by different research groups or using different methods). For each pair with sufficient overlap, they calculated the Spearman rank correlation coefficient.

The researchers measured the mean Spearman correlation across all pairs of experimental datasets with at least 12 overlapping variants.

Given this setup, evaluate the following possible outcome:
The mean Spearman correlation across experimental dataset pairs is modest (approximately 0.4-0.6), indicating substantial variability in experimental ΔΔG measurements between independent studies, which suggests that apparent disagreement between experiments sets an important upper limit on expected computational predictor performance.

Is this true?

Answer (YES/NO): YES